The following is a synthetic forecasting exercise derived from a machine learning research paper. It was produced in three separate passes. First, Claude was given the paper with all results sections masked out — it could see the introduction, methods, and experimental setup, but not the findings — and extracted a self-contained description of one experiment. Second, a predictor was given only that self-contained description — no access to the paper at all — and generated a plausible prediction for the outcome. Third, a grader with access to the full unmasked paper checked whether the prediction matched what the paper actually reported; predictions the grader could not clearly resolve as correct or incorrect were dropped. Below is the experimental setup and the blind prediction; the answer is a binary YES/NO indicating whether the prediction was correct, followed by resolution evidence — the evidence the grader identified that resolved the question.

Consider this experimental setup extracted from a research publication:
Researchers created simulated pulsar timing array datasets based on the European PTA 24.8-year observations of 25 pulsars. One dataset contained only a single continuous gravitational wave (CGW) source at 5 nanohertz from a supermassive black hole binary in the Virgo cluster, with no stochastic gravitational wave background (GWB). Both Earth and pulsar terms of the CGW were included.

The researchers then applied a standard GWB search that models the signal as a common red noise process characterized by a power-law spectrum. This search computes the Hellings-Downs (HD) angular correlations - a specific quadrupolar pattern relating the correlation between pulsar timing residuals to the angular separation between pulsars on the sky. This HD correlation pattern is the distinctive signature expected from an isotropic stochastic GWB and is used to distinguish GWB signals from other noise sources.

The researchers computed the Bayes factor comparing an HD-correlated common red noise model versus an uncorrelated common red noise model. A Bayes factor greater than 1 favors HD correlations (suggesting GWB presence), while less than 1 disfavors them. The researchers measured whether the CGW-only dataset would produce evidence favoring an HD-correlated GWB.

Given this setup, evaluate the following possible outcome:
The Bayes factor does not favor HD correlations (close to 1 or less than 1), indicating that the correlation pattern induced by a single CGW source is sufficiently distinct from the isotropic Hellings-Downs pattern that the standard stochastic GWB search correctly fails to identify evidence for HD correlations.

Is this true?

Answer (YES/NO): NO